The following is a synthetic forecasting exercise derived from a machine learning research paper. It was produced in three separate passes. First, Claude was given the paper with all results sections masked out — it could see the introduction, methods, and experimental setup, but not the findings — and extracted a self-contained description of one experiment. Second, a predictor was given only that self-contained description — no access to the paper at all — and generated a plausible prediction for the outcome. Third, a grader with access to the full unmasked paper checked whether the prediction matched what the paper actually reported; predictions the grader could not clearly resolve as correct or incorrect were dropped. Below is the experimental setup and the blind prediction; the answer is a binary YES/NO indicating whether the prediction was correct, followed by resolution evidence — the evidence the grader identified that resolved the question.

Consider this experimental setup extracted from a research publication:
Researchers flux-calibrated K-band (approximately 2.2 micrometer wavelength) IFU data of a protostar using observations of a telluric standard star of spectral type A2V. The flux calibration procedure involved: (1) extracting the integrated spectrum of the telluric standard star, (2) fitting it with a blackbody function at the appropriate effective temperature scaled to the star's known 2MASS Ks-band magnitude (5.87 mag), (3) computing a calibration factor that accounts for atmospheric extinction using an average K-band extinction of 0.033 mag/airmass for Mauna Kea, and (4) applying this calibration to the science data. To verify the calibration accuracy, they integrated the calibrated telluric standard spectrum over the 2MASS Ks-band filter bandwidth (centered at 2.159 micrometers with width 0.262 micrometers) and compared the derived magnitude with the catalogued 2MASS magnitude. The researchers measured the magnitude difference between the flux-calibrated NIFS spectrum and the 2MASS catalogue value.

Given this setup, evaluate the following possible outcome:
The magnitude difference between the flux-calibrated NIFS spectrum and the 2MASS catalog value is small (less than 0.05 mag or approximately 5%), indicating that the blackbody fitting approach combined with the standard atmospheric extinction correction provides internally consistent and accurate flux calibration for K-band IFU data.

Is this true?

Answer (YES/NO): YES